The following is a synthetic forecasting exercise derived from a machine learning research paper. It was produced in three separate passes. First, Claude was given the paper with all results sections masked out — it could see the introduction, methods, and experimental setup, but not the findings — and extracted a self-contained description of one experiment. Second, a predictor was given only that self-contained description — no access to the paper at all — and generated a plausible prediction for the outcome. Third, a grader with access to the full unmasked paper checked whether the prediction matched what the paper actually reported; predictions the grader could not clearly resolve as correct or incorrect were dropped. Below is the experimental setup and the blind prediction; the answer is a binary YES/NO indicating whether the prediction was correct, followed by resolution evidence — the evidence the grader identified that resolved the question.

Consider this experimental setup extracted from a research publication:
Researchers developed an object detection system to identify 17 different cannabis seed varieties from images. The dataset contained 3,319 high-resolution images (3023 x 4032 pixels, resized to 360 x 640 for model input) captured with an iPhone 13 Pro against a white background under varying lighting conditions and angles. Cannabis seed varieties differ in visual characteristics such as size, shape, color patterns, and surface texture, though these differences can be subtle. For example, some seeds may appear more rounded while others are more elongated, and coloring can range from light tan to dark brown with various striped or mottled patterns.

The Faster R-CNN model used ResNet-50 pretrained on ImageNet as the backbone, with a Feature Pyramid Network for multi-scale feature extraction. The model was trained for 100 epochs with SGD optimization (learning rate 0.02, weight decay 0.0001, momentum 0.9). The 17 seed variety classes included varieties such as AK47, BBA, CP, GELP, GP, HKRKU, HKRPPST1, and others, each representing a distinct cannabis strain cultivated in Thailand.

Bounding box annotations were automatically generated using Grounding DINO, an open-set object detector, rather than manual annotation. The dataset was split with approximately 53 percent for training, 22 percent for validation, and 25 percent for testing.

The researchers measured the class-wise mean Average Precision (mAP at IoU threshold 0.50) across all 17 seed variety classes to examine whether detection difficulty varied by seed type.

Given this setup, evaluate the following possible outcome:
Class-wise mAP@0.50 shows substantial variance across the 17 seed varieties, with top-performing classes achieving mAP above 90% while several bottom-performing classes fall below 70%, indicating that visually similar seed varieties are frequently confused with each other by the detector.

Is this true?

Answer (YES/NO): NO